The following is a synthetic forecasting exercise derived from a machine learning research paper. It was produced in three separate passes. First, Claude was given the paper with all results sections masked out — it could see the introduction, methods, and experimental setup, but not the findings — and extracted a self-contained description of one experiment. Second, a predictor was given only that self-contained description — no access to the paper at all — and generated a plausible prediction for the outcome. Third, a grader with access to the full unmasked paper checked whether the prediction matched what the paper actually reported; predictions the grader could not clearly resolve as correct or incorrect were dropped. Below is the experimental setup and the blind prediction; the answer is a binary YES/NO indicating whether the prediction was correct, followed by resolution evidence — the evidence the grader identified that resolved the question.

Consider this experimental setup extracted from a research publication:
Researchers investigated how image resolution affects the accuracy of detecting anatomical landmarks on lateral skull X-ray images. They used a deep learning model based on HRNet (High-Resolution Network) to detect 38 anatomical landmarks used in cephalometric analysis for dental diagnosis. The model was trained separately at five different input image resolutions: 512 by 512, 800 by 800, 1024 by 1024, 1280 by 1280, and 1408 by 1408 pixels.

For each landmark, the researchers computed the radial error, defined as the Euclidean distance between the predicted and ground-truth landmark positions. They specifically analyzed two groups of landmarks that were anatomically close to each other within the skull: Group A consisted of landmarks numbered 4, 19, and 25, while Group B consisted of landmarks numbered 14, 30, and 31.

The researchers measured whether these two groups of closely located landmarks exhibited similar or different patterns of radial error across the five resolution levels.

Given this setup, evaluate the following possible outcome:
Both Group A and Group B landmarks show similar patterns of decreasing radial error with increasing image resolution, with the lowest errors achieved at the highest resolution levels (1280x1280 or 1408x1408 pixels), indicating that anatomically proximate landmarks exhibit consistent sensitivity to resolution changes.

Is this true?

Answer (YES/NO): NO